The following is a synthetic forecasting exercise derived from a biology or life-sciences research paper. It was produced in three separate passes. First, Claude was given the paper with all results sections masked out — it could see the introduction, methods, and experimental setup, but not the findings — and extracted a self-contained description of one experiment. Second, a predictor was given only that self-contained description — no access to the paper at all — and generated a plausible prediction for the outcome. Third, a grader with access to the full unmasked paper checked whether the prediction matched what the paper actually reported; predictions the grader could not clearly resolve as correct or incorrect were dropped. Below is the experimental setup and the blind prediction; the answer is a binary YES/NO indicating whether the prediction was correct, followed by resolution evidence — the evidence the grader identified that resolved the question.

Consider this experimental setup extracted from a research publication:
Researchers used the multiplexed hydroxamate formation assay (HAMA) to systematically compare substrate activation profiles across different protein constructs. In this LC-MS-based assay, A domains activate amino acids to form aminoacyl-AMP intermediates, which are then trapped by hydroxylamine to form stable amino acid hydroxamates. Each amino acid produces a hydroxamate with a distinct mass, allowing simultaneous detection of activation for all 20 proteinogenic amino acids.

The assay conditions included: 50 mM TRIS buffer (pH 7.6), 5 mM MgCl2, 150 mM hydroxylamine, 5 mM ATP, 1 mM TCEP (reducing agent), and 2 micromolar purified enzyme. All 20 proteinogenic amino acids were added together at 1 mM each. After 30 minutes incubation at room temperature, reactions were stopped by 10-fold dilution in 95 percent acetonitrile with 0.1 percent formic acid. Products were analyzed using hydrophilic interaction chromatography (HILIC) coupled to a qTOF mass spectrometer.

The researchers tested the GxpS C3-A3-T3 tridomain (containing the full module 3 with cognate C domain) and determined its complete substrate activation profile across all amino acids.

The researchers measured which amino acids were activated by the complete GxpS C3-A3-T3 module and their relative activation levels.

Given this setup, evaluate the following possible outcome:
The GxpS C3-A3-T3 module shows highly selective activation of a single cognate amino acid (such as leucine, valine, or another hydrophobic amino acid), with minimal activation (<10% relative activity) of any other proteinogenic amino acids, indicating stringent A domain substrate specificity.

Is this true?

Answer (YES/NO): NO